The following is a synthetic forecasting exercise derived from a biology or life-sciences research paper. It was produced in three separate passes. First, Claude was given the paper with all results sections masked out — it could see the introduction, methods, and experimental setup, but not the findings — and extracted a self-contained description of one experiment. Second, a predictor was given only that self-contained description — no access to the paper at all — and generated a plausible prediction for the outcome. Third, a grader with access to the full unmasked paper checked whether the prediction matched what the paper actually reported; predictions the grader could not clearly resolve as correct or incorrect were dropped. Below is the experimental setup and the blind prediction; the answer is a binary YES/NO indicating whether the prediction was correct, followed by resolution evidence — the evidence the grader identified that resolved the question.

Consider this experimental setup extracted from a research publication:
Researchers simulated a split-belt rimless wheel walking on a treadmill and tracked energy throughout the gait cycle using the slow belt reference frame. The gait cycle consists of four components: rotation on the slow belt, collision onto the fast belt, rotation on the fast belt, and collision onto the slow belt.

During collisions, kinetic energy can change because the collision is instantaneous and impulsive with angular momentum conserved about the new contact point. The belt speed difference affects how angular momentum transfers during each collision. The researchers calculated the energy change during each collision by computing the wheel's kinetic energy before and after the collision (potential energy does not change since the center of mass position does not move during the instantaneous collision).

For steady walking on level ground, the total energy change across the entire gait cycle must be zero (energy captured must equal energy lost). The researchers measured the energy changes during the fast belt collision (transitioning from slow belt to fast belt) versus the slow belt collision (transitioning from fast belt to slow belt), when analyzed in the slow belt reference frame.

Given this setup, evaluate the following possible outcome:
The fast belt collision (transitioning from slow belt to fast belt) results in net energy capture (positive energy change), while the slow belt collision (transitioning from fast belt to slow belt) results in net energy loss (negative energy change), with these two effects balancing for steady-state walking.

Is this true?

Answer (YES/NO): NO